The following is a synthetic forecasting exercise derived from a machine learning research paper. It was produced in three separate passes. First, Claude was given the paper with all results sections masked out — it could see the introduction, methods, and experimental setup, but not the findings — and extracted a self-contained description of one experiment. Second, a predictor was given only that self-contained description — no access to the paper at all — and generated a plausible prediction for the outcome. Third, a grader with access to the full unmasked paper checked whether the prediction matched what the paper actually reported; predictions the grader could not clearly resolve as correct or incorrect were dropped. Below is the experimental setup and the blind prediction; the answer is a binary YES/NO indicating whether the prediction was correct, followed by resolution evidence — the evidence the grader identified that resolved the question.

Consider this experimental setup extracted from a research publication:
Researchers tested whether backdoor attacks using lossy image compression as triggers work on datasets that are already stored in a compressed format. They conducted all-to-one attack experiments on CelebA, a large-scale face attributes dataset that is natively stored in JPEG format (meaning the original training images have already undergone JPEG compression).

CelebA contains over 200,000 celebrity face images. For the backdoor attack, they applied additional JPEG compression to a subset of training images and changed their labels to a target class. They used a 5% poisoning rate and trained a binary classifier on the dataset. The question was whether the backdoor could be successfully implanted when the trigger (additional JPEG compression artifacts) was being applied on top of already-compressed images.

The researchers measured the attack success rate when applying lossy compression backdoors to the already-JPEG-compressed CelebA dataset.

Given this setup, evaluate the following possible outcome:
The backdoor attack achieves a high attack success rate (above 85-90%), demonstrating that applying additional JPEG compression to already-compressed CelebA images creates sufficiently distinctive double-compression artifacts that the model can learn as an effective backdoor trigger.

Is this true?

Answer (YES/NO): YES